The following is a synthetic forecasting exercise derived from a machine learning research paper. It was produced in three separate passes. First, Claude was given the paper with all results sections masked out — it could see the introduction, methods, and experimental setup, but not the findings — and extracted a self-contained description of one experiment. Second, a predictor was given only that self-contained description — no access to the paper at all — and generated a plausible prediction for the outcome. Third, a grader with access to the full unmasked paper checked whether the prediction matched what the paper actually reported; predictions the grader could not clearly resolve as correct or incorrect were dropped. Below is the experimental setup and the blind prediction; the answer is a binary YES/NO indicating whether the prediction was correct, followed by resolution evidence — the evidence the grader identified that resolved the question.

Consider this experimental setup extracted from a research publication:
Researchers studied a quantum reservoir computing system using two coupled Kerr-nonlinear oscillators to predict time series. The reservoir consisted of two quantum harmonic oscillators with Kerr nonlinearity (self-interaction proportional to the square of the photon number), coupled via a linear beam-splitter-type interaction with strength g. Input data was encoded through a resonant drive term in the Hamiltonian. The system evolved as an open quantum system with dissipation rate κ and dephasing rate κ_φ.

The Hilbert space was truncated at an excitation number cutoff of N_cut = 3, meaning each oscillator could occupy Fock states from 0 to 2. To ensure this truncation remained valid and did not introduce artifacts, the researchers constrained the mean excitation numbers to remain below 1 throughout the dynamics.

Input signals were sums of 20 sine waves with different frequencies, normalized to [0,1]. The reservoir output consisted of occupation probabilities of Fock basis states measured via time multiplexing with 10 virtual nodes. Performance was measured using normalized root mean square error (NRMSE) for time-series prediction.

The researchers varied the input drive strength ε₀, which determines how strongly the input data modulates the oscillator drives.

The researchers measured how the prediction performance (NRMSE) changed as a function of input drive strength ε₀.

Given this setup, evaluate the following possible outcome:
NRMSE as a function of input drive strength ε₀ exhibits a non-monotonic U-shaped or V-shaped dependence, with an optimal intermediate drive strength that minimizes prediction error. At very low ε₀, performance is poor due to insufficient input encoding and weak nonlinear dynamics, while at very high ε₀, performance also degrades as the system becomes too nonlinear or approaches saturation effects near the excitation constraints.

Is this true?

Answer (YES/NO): NO